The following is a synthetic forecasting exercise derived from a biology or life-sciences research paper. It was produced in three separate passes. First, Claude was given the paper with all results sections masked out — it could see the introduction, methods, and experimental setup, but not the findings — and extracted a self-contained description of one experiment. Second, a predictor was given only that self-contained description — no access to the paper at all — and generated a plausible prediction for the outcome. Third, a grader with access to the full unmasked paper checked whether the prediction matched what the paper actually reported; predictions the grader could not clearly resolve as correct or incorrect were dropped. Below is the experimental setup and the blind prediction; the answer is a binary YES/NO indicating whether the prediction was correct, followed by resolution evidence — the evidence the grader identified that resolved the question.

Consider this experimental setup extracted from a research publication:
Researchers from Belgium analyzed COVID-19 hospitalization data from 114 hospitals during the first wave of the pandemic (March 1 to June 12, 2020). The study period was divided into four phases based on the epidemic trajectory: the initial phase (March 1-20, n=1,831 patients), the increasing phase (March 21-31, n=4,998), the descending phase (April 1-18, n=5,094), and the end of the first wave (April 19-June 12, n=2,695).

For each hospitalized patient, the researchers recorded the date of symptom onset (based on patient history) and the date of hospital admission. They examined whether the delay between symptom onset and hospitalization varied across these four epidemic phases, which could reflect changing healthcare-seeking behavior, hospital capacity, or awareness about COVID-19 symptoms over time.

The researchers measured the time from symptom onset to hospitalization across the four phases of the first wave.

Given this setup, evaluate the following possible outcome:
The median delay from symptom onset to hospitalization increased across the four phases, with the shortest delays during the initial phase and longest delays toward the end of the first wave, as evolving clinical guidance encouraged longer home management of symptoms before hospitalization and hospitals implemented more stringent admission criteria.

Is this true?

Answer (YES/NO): NO